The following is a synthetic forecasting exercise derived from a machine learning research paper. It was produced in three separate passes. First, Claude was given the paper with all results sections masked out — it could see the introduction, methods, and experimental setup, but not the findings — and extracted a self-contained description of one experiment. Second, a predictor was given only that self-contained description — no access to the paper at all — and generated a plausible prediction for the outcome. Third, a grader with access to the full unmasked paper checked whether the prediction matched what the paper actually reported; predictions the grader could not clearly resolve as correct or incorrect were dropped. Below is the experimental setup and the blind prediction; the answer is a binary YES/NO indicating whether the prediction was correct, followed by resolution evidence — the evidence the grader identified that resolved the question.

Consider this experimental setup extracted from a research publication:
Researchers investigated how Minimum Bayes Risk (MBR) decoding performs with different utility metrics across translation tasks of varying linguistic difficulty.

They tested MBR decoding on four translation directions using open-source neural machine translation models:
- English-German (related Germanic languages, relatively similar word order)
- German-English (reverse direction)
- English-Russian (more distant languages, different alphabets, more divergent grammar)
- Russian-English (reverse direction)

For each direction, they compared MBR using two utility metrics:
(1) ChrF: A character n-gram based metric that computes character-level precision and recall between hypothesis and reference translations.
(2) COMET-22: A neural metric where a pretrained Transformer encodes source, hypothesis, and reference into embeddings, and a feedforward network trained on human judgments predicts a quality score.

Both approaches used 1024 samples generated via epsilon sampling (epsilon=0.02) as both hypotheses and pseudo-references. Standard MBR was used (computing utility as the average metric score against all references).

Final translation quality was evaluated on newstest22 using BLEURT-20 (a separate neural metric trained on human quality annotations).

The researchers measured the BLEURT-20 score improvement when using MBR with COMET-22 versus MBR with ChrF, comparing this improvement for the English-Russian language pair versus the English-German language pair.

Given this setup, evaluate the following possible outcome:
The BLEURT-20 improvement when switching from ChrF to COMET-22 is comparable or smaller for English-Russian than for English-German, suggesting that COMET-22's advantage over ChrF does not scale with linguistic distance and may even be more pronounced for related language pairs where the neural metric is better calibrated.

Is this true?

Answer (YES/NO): NO